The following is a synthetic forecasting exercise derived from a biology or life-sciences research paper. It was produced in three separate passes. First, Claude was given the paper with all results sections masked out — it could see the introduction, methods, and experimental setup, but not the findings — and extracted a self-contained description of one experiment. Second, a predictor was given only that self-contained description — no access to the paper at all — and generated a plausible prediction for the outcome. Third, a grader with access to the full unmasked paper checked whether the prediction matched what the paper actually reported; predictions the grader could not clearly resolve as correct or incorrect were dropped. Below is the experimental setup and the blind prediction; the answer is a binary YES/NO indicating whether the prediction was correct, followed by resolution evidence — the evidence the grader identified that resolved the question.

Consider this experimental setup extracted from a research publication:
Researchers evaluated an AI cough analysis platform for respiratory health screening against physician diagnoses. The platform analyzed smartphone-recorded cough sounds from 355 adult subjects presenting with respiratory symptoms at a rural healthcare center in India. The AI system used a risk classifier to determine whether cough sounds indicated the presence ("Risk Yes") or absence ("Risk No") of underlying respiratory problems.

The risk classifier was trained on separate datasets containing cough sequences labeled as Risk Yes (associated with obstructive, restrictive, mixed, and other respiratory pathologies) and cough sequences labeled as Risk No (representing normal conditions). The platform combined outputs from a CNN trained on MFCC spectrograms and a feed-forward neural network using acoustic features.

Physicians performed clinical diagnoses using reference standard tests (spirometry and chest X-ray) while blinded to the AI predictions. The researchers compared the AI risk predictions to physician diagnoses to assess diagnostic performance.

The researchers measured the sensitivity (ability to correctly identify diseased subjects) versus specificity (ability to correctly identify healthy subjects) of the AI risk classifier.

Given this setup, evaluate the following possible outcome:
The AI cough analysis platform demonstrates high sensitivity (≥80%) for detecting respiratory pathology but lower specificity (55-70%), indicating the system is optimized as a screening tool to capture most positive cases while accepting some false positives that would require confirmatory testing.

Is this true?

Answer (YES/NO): NO